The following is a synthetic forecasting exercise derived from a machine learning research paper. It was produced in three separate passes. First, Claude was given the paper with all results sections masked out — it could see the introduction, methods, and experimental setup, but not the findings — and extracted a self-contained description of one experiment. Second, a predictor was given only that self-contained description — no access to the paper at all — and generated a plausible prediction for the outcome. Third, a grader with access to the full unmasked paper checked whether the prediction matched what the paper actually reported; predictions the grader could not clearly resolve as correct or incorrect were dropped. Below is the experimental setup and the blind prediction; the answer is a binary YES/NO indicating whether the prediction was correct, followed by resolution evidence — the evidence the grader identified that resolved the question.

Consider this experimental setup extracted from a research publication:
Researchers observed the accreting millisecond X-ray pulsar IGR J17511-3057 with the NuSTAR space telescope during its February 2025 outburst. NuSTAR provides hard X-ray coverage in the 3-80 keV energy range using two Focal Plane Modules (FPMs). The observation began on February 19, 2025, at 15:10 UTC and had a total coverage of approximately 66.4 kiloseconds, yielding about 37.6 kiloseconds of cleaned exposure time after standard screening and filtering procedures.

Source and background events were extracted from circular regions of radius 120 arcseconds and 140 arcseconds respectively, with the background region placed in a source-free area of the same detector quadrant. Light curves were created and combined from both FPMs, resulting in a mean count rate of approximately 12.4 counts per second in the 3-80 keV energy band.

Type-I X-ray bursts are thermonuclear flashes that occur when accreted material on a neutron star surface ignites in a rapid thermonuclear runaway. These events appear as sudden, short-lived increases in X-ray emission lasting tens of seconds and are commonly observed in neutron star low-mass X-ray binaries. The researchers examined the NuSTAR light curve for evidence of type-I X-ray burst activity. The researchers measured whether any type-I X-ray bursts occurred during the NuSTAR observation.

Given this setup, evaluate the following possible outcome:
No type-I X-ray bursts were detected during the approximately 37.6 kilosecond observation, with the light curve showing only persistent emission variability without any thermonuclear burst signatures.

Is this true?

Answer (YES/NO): NO